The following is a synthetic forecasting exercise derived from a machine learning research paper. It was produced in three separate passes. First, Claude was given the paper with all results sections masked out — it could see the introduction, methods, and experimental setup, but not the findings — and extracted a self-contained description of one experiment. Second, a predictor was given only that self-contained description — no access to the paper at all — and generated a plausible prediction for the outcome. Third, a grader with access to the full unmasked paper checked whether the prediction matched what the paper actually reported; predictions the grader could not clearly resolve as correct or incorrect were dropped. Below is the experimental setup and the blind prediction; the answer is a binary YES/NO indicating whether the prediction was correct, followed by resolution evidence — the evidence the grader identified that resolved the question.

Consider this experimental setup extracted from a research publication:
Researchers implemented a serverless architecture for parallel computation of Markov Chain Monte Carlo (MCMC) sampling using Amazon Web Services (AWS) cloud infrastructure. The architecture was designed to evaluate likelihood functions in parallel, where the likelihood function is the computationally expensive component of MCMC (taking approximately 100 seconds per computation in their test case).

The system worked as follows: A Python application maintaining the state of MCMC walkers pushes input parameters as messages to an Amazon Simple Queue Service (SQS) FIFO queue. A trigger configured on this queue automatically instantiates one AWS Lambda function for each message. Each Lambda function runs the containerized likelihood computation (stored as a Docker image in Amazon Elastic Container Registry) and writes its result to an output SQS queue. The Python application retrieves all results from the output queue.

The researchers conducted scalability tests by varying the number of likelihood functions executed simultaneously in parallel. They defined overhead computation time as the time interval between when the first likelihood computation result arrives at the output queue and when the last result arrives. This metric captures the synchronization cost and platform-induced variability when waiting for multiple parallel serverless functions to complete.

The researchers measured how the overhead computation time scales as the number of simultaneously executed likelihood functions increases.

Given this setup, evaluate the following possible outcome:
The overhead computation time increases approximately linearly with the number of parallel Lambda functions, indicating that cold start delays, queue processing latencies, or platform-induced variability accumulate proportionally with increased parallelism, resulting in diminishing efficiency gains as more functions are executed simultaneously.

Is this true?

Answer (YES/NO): NO